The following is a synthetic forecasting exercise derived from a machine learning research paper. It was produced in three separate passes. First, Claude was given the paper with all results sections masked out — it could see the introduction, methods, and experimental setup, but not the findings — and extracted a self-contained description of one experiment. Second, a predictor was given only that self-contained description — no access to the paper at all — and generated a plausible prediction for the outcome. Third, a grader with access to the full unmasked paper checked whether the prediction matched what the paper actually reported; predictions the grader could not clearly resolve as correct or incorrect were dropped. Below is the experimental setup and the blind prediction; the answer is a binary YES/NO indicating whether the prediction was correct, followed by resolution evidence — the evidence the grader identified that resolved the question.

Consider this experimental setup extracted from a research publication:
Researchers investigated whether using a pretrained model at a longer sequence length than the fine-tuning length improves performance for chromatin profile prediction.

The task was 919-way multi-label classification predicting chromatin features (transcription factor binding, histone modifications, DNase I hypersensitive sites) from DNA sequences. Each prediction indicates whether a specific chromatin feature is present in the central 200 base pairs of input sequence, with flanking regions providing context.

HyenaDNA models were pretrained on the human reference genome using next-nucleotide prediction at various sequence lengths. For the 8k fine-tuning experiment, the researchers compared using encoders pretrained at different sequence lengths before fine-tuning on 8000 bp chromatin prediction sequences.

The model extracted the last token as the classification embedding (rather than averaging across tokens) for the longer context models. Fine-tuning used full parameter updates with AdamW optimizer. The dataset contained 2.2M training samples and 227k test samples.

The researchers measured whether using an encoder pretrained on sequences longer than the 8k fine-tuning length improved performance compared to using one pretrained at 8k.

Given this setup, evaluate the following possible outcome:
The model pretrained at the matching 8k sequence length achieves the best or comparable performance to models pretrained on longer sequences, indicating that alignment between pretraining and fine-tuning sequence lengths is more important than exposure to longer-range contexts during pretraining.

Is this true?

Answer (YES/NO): NO